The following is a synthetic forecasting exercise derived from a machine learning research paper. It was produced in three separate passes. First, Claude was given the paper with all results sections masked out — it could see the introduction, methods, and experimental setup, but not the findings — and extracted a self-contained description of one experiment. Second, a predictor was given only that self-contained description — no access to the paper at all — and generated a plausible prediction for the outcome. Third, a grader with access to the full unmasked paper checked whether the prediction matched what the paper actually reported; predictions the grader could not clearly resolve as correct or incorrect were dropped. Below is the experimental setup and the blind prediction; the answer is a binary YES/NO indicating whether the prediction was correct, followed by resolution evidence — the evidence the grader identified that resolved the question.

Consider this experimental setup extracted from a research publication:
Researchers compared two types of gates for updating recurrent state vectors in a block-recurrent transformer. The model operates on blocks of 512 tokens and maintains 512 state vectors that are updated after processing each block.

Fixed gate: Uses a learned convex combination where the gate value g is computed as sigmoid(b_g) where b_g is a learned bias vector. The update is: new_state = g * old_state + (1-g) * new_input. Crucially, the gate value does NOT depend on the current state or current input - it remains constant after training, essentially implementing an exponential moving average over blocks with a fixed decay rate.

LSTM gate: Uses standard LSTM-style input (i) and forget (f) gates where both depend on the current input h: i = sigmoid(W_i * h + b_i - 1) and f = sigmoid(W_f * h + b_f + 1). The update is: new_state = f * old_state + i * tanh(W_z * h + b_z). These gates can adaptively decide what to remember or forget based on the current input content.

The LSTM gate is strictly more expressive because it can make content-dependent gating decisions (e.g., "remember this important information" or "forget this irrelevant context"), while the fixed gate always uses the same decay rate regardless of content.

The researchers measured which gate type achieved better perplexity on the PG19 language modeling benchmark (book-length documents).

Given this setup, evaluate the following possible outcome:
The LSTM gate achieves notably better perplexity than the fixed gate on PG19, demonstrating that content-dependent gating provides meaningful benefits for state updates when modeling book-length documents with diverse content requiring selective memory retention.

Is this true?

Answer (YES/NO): NO